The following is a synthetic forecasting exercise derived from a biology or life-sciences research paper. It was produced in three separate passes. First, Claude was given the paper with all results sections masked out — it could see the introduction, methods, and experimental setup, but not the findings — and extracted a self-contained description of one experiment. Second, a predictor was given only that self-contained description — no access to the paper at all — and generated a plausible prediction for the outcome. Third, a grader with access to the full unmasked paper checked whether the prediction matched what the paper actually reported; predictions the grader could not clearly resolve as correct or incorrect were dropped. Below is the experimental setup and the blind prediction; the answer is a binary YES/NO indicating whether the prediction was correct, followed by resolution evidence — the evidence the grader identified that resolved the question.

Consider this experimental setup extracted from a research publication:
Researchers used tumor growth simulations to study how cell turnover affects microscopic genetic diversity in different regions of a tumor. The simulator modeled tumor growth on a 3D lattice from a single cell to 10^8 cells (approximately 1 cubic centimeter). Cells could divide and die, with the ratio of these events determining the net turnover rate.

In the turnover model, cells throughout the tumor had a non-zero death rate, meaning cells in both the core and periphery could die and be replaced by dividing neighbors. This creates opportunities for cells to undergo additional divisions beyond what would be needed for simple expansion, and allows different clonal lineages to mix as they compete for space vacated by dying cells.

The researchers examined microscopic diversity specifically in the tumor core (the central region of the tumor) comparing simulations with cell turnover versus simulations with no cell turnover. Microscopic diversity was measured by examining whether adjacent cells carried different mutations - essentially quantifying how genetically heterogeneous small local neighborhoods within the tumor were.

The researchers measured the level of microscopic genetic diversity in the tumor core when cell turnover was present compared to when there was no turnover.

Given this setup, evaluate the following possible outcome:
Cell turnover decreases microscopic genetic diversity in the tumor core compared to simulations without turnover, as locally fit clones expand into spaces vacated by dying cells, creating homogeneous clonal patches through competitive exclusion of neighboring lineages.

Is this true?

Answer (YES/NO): NO